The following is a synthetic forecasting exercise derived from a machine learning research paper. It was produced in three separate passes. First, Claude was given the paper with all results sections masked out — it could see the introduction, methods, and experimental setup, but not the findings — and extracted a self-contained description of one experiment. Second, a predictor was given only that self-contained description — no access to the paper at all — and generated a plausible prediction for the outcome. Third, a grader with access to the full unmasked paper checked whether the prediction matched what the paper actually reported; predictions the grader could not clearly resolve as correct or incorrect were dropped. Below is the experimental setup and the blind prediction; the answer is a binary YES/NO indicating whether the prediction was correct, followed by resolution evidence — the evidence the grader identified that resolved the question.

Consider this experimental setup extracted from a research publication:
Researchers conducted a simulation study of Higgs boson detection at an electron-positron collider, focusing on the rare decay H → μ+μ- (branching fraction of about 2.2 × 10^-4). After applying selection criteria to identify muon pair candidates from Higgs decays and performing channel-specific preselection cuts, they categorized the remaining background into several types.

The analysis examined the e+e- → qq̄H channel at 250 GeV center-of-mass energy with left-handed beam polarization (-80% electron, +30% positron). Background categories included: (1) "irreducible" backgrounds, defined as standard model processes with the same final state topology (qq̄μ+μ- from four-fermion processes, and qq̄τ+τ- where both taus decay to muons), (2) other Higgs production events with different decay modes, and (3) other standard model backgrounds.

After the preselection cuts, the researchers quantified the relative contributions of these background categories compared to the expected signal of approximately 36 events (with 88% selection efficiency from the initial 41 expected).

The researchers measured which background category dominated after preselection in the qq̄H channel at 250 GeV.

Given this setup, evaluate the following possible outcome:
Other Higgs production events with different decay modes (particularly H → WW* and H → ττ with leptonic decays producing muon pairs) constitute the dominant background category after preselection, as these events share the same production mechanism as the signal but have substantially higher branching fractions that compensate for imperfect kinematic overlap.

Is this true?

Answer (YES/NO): NO